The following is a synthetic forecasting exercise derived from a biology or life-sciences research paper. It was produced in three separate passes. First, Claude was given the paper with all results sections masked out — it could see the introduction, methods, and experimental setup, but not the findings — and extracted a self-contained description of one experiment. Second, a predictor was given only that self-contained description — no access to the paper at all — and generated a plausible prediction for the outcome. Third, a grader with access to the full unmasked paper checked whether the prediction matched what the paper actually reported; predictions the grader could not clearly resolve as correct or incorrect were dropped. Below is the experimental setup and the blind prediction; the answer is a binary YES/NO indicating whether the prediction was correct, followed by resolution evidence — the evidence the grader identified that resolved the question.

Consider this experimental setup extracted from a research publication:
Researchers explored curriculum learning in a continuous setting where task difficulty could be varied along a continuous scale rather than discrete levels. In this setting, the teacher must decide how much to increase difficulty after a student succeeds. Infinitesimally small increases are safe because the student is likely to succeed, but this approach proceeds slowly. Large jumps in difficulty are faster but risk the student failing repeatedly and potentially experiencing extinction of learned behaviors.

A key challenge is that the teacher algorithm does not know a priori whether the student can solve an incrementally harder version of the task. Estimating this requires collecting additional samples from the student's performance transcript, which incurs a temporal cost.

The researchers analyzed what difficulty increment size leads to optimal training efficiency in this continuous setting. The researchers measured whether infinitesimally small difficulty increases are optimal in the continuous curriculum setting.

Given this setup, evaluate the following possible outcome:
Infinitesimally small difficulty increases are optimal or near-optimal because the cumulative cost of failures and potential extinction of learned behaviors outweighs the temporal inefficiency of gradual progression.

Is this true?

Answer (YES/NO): NO